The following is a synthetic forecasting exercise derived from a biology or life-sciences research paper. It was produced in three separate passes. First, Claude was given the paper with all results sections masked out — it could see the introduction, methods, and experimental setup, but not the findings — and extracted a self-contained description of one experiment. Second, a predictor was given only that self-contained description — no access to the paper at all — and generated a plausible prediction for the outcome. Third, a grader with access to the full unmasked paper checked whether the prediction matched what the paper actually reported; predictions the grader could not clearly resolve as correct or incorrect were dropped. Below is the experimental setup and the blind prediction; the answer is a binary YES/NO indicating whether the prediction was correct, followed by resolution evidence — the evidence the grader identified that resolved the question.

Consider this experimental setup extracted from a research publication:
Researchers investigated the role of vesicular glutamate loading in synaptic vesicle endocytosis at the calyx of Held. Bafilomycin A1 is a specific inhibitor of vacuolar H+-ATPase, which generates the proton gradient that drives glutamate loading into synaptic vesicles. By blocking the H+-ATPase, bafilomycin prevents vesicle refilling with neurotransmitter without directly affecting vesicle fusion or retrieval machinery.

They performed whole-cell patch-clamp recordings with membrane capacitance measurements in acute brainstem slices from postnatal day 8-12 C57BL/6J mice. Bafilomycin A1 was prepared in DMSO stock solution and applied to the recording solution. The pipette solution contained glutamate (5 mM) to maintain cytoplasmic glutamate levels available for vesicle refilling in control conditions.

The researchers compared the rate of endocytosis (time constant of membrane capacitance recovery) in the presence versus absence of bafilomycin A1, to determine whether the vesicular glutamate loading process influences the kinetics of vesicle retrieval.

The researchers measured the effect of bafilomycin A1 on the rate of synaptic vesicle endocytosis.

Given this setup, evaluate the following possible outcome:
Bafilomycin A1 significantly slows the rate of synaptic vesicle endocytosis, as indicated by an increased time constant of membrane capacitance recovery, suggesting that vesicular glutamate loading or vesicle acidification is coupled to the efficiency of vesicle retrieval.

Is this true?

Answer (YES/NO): NO